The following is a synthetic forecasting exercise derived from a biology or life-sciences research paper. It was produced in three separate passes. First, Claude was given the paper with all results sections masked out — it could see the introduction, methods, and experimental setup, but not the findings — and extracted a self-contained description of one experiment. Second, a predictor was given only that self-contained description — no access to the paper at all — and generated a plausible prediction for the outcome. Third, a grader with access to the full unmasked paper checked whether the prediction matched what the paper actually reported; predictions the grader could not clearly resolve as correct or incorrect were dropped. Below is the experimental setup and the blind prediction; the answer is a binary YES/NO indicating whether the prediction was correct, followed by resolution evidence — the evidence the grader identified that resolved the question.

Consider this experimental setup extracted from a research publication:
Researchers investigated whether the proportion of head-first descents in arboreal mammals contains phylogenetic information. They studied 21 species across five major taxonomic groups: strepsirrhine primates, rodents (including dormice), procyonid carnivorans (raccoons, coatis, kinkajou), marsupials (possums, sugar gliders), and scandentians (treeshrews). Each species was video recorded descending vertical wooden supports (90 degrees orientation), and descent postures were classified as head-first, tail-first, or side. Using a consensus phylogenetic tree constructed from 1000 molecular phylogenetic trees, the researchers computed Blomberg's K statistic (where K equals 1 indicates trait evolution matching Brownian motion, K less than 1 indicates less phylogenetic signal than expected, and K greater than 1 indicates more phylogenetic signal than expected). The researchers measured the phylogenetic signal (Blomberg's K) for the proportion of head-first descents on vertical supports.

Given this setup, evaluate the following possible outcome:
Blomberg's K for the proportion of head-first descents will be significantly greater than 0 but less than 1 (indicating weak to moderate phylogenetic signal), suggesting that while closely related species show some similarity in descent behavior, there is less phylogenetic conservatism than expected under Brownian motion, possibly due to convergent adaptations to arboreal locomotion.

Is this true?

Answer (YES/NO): YES